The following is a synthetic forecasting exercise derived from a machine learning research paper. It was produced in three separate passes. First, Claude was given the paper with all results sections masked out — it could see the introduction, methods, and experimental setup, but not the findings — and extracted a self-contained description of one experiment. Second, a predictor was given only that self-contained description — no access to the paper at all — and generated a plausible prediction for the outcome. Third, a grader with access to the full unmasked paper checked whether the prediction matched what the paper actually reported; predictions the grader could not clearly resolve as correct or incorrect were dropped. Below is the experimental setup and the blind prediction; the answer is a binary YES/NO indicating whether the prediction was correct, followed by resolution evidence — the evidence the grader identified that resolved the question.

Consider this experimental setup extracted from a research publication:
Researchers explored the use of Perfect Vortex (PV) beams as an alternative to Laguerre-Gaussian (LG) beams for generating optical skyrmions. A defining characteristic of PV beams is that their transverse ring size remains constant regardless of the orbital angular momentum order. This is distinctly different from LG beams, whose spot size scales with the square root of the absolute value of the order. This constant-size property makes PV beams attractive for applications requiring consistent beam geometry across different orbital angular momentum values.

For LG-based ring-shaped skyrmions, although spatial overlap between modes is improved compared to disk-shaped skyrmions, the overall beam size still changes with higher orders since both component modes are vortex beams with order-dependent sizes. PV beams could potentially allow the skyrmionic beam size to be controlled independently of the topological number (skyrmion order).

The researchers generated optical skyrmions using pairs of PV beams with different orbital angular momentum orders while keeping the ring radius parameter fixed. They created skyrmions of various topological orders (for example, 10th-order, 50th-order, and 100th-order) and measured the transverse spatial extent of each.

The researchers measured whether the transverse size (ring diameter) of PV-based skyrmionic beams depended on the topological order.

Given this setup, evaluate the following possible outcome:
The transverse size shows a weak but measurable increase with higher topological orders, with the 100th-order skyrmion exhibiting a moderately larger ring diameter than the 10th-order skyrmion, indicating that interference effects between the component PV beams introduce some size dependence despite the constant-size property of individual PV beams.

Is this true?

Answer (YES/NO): NO